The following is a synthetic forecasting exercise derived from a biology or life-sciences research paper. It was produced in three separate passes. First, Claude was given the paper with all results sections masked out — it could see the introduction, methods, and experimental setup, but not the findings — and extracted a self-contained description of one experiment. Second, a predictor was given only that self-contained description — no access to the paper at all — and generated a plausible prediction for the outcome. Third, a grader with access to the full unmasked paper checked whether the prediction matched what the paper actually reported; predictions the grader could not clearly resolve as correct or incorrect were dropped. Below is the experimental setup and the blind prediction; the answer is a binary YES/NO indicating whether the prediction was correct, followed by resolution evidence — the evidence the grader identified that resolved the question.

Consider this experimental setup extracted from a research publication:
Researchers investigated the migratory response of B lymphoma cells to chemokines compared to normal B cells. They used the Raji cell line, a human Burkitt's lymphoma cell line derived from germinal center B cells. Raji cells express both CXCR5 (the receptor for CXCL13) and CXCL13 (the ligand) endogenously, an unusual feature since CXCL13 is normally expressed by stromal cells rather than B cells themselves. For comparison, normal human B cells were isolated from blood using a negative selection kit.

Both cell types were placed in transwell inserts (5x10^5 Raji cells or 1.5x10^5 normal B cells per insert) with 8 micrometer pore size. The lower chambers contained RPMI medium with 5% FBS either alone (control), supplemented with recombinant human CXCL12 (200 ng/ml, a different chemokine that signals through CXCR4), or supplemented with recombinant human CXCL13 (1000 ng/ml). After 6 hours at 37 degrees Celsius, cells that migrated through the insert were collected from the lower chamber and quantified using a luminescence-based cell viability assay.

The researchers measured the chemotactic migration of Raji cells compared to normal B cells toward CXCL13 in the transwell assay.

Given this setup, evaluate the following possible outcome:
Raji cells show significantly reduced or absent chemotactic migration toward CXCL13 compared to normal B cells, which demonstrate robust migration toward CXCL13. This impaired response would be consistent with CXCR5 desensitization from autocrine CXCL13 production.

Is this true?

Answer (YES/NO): YES